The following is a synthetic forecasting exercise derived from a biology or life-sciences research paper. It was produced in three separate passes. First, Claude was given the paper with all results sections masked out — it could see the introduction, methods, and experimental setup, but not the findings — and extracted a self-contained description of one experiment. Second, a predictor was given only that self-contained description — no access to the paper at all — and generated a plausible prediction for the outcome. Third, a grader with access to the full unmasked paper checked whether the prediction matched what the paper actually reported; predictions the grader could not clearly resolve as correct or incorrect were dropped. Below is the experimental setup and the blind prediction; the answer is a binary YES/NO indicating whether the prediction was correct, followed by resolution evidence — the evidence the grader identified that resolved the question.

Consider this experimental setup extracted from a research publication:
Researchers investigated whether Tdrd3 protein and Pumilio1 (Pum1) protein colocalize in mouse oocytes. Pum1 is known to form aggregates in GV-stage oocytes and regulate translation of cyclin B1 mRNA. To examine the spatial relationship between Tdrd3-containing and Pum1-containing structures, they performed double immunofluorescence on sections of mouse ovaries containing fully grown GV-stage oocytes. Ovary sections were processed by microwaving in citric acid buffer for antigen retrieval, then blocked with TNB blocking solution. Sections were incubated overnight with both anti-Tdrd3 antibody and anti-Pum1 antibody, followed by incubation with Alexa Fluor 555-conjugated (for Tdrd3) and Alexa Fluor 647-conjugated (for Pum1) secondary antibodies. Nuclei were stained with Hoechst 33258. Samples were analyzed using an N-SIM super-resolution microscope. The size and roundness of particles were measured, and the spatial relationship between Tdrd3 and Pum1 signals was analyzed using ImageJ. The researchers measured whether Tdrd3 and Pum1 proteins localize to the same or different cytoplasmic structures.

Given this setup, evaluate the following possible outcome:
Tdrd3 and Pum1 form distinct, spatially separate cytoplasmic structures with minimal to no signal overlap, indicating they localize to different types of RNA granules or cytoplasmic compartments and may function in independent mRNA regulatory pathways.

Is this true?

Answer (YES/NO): YES